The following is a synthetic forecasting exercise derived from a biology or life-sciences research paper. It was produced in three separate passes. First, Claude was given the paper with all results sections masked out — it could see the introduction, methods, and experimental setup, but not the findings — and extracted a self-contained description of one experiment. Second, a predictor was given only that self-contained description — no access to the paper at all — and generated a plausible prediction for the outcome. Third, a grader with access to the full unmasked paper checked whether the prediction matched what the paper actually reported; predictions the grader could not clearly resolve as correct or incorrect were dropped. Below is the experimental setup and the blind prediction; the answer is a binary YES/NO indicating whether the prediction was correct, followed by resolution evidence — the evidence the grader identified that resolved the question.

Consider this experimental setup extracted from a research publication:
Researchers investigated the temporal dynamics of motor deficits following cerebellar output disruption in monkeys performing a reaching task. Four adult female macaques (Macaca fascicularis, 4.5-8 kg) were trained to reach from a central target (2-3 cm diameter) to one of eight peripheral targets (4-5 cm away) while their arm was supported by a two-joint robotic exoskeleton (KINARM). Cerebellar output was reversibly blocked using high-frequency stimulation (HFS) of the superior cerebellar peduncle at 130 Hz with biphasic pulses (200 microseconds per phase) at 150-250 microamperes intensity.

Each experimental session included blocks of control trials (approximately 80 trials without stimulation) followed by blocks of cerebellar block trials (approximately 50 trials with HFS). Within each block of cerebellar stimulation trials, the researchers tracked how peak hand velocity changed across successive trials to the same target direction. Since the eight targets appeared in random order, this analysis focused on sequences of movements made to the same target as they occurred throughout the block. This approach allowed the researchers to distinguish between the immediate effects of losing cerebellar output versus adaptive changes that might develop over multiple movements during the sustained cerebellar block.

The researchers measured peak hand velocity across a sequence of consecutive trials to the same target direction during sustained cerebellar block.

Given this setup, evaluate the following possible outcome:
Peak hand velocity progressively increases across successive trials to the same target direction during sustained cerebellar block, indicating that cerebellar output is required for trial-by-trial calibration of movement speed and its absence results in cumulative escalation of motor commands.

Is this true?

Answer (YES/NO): NO